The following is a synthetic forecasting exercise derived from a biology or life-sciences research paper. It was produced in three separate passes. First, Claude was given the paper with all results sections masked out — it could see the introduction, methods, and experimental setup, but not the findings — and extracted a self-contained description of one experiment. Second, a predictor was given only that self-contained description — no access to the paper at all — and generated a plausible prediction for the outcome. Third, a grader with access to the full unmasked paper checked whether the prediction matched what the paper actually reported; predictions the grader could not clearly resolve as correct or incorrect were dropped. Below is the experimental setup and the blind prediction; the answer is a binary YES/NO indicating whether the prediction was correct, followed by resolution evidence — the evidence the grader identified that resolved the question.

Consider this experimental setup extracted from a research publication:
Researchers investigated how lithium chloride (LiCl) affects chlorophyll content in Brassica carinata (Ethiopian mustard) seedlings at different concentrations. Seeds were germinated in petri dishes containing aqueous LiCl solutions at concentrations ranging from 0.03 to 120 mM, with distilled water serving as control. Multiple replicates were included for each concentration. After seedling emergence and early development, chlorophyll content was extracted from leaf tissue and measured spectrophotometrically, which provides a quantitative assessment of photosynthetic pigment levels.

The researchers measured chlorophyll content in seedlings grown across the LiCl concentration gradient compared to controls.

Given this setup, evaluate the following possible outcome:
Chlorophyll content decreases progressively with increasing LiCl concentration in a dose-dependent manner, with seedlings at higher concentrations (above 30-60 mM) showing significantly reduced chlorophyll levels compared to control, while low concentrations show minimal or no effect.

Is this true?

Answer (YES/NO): YES